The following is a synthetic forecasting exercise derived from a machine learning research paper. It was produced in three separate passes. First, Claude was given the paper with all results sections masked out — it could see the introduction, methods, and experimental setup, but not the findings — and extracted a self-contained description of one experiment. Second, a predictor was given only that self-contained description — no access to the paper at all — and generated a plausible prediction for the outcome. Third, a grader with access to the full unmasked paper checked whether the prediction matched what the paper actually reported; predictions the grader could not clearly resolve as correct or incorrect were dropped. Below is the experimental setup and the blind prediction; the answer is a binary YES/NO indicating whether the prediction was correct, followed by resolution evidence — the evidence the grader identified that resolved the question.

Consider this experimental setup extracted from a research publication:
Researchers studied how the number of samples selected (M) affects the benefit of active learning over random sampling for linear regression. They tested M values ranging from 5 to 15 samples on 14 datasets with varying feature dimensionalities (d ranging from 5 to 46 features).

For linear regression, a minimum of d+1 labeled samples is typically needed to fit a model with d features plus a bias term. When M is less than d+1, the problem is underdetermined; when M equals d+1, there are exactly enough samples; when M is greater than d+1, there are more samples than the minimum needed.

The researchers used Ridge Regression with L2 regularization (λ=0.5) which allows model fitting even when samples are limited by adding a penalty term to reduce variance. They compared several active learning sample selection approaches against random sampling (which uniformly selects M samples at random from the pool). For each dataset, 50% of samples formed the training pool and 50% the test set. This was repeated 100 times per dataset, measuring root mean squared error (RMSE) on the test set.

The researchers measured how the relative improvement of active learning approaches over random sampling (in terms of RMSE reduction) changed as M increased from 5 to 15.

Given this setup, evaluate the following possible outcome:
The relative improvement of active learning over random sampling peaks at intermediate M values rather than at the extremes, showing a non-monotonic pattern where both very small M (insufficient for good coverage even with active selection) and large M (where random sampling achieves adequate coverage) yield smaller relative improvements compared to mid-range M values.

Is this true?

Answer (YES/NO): NO